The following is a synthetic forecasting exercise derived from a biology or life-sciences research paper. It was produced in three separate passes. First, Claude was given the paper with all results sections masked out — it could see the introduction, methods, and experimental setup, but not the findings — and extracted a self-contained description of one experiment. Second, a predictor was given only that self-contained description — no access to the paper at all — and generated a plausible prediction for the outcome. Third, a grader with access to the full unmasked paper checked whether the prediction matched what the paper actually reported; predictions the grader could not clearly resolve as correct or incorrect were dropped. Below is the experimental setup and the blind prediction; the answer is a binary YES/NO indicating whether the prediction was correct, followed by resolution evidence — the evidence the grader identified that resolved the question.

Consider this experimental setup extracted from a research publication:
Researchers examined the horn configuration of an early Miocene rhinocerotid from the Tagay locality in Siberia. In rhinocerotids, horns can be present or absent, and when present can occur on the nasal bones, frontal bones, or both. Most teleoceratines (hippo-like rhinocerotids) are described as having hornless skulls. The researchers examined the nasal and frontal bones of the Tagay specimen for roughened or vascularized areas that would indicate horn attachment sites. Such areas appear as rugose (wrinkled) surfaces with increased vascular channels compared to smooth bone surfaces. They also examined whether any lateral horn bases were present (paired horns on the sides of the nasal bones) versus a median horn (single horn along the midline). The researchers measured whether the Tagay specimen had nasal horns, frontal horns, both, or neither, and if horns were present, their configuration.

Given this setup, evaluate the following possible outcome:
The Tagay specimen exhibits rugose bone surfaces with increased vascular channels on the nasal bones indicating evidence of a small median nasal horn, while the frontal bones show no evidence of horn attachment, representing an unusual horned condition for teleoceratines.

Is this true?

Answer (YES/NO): YES